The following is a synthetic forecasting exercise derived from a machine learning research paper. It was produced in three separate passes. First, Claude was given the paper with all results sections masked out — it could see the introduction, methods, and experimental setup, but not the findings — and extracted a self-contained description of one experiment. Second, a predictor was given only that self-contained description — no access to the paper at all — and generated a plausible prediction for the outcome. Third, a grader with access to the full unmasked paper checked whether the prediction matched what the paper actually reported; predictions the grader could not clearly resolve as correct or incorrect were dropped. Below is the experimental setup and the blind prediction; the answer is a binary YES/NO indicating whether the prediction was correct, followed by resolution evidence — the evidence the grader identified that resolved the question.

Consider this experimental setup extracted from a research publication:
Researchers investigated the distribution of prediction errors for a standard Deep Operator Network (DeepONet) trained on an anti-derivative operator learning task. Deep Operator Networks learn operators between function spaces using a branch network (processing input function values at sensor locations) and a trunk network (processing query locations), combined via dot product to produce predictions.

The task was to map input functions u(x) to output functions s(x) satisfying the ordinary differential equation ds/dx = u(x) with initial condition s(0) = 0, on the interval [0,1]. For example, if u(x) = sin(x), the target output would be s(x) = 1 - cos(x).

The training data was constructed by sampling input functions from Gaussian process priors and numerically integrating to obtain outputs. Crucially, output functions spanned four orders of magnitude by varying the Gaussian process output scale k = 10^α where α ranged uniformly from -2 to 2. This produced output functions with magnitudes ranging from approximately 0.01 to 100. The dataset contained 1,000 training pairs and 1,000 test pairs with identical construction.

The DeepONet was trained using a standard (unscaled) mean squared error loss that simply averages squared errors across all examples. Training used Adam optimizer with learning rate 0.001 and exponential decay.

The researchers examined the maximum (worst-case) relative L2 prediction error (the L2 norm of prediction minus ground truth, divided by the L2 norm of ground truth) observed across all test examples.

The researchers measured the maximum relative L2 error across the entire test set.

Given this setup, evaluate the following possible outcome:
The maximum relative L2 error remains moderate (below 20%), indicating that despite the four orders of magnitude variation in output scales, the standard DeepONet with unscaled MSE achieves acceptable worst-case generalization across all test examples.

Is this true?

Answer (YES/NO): NO